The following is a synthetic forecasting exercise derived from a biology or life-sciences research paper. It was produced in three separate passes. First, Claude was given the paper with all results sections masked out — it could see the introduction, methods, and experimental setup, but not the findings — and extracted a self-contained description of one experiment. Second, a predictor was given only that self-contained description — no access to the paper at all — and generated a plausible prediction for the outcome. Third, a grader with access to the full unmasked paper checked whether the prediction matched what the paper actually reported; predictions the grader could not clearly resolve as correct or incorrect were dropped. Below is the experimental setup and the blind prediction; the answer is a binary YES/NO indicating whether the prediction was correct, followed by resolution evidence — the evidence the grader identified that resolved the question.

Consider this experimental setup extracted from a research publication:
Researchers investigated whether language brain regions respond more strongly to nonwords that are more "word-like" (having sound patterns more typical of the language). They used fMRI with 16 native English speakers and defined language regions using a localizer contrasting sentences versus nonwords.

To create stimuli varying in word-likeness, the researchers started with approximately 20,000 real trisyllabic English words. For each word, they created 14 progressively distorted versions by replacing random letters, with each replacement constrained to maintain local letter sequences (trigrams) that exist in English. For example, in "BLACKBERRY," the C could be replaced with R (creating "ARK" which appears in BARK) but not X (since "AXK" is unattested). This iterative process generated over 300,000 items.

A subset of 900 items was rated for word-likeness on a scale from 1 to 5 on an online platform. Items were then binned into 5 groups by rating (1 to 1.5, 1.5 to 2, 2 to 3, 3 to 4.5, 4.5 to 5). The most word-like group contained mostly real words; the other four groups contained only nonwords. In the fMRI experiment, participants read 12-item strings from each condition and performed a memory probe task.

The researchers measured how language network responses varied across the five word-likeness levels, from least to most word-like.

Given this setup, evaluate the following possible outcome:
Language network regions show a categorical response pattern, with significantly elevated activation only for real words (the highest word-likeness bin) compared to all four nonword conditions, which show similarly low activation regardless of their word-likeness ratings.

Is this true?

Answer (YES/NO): NO